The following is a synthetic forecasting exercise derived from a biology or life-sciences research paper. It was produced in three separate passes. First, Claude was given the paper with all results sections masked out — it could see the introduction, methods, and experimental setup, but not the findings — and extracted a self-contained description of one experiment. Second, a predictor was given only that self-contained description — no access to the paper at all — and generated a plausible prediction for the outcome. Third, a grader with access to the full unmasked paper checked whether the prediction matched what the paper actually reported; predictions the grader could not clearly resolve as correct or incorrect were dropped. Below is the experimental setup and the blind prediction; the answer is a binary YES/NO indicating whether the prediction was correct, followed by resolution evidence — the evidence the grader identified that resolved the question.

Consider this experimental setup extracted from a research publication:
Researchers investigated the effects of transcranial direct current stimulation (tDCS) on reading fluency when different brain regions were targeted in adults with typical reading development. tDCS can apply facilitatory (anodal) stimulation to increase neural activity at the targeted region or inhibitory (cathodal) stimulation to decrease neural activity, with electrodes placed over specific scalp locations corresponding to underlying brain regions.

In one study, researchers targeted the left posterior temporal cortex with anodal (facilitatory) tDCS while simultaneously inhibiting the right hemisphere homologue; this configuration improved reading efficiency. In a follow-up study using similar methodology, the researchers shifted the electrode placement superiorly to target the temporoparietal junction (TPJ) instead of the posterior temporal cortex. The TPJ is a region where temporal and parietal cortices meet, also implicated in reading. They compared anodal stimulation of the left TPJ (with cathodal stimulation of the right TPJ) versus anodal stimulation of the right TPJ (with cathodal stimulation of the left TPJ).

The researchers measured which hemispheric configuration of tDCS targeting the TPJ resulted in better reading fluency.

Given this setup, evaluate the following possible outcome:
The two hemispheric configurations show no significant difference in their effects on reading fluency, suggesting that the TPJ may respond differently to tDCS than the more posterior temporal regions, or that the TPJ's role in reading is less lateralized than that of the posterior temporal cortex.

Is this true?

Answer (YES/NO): NO